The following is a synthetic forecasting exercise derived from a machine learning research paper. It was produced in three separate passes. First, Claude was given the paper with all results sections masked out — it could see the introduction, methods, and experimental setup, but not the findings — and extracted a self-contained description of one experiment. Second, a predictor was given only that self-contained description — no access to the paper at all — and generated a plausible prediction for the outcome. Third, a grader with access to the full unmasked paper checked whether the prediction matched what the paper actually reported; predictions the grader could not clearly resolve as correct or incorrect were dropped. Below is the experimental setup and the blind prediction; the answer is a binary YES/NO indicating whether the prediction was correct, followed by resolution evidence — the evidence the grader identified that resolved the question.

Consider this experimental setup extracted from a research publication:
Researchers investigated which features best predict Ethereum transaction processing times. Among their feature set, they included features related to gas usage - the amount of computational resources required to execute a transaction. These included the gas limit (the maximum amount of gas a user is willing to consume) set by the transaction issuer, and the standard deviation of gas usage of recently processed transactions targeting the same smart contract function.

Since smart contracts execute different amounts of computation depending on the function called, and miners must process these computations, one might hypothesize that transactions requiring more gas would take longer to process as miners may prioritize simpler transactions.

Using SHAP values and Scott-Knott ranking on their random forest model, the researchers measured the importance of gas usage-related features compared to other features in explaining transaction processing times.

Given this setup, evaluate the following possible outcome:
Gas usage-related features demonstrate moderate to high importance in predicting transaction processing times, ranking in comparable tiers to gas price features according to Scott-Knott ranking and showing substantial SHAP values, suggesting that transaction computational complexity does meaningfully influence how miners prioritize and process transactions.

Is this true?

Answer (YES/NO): NO